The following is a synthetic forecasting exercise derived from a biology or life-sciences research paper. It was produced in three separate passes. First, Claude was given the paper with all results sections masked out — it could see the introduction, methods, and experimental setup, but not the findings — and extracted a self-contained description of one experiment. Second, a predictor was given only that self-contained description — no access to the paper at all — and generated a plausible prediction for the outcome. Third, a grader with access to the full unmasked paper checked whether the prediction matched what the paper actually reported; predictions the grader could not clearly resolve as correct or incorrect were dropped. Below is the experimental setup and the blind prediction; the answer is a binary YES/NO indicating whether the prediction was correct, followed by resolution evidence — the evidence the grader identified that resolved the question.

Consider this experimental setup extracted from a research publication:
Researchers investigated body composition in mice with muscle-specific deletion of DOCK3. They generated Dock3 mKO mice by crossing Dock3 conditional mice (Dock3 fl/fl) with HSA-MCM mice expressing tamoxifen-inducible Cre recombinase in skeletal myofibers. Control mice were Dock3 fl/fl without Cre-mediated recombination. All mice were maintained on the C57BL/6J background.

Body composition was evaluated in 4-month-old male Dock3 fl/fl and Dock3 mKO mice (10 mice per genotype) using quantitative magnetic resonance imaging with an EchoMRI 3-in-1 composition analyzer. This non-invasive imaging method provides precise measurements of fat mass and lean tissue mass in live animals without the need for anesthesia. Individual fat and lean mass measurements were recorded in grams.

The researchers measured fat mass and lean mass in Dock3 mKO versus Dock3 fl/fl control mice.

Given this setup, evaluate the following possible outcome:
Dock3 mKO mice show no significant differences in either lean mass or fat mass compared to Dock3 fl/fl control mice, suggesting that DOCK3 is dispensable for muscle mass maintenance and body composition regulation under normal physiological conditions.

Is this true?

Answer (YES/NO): NO